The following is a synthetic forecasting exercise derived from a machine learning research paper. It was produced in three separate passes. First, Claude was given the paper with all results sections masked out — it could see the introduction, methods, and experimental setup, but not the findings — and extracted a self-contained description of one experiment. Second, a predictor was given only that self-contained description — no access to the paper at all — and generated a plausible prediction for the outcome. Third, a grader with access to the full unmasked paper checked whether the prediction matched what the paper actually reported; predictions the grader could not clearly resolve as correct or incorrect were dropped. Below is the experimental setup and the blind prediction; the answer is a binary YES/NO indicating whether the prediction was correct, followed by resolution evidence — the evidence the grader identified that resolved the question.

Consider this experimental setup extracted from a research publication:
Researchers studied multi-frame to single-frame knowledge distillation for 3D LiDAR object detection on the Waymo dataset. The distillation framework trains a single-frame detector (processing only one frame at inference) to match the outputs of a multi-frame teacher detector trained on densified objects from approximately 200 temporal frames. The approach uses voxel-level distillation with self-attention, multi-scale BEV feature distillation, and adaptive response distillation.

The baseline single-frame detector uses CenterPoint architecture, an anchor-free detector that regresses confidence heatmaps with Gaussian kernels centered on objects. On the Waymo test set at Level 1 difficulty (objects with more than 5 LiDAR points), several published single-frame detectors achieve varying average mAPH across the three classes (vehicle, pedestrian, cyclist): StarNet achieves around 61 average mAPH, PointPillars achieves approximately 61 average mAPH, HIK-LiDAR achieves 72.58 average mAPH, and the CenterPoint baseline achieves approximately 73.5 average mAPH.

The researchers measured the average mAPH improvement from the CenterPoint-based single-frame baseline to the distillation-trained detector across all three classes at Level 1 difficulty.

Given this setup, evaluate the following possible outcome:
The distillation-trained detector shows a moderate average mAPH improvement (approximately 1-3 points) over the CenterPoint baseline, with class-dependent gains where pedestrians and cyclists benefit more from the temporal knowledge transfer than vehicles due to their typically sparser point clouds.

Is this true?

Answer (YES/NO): NO